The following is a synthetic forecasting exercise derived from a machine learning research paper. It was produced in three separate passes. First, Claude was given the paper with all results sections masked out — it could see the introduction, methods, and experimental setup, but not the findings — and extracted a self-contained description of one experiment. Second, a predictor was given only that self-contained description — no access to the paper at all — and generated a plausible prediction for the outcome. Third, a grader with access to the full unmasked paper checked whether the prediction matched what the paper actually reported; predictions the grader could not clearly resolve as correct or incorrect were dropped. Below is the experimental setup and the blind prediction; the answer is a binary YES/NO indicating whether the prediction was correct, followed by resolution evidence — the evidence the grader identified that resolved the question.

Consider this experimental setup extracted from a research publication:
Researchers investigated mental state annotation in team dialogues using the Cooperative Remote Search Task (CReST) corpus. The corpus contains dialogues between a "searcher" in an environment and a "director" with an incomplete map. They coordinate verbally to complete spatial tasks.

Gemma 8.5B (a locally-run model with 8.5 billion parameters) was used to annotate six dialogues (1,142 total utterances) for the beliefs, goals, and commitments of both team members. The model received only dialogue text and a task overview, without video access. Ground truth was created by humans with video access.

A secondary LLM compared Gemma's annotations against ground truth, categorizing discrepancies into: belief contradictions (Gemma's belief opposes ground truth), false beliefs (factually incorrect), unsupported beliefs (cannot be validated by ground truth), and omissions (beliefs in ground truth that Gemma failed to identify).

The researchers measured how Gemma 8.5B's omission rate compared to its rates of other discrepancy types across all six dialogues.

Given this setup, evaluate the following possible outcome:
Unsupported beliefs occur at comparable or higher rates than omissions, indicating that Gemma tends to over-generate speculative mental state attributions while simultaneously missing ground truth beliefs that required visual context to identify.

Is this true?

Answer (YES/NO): NO